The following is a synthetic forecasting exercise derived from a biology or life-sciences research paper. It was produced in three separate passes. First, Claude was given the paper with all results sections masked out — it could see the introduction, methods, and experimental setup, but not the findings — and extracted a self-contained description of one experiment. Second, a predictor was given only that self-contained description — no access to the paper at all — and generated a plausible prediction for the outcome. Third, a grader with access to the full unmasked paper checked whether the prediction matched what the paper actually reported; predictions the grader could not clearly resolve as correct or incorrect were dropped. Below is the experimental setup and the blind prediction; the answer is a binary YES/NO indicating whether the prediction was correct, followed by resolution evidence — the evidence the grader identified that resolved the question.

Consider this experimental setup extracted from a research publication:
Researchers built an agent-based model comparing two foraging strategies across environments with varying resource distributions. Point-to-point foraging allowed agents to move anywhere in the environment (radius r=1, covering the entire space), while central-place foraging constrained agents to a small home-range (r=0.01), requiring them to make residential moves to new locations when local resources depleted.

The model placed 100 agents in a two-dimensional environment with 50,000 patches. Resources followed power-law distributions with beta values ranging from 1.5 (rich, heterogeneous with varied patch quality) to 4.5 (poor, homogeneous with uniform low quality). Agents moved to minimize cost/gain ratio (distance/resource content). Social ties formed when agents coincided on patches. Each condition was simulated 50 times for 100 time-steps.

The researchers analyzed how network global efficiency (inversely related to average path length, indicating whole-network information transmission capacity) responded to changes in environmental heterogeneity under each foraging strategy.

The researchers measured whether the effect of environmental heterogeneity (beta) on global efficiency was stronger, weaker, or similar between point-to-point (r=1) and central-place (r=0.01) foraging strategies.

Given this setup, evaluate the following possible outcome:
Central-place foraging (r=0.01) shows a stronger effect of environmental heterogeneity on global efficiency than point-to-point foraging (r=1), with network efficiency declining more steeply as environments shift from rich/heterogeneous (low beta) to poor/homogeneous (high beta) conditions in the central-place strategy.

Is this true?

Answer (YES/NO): NO